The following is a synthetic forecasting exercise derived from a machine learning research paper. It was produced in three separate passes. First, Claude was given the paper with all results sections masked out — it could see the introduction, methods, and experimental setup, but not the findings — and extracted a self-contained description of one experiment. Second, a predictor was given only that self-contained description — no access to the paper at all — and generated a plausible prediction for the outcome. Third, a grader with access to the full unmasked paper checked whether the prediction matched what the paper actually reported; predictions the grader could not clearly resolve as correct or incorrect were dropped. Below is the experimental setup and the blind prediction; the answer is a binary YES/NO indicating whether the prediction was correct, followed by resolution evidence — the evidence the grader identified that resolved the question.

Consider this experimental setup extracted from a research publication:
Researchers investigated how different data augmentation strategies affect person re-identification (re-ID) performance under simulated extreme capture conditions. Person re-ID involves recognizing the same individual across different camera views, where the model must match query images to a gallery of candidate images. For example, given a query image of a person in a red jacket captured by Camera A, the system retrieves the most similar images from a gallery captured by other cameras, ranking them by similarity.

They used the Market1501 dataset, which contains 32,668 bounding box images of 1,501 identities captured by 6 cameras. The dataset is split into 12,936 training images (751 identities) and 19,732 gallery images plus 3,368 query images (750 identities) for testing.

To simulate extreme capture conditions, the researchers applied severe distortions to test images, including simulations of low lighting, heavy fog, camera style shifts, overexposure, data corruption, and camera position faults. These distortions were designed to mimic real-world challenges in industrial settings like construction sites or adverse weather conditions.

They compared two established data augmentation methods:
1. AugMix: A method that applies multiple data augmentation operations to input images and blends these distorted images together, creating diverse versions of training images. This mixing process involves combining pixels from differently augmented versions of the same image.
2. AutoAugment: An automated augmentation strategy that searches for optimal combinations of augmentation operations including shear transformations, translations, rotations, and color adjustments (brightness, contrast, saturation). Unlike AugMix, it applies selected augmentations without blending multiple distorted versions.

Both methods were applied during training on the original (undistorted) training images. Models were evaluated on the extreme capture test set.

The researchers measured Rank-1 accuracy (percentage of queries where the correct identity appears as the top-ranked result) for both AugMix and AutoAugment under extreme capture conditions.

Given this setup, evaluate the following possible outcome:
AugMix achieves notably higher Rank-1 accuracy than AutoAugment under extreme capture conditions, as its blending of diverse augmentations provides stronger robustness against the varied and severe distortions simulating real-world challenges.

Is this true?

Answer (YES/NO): NO